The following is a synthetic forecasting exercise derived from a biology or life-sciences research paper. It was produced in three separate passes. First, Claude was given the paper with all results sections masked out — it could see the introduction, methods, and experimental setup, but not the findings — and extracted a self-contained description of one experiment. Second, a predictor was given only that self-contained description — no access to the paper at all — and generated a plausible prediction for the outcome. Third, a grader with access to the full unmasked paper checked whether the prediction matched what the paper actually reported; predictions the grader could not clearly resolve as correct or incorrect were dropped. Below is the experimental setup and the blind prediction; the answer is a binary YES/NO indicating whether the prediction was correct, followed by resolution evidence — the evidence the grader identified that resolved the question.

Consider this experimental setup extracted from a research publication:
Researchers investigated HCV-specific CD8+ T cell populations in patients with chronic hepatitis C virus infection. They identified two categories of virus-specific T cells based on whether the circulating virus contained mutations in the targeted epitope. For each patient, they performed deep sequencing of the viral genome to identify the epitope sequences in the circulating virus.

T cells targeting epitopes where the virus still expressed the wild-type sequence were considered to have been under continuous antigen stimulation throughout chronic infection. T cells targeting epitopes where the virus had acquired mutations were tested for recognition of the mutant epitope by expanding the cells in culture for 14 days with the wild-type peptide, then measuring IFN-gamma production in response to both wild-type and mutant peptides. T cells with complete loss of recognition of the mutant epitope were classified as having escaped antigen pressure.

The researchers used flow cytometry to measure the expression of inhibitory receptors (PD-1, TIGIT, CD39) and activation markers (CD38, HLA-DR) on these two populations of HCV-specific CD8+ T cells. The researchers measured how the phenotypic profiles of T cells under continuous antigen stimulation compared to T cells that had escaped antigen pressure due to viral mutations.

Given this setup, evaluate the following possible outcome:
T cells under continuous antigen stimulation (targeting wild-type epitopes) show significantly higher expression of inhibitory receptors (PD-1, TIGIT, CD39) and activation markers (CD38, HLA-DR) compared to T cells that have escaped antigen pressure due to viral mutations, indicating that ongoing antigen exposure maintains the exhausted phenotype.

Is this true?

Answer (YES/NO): YES